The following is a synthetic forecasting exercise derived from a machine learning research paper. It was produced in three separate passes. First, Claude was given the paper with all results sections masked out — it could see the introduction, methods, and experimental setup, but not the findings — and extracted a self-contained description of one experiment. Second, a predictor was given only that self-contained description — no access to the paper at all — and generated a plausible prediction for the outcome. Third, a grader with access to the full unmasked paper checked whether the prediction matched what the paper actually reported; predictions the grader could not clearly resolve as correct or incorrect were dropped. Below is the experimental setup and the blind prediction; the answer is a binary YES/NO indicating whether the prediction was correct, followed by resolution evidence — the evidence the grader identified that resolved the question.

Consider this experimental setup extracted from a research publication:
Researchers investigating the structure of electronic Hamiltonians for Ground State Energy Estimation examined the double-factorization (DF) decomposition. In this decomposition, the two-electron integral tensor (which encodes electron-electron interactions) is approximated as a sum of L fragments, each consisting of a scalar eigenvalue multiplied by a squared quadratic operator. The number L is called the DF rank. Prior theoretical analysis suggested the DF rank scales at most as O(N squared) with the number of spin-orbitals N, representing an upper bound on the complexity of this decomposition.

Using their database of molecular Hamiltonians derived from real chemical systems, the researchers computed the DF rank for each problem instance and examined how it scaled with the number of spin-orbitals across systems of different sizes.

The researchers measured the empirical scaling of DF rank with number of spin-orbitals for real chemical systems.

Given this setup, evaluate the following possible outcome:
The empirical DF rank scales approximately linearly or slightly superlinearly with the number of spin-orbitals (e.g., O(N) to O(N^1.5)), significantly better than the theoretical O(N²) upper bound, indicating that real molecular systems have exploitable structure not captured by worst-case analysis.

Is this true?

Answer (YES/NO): YES